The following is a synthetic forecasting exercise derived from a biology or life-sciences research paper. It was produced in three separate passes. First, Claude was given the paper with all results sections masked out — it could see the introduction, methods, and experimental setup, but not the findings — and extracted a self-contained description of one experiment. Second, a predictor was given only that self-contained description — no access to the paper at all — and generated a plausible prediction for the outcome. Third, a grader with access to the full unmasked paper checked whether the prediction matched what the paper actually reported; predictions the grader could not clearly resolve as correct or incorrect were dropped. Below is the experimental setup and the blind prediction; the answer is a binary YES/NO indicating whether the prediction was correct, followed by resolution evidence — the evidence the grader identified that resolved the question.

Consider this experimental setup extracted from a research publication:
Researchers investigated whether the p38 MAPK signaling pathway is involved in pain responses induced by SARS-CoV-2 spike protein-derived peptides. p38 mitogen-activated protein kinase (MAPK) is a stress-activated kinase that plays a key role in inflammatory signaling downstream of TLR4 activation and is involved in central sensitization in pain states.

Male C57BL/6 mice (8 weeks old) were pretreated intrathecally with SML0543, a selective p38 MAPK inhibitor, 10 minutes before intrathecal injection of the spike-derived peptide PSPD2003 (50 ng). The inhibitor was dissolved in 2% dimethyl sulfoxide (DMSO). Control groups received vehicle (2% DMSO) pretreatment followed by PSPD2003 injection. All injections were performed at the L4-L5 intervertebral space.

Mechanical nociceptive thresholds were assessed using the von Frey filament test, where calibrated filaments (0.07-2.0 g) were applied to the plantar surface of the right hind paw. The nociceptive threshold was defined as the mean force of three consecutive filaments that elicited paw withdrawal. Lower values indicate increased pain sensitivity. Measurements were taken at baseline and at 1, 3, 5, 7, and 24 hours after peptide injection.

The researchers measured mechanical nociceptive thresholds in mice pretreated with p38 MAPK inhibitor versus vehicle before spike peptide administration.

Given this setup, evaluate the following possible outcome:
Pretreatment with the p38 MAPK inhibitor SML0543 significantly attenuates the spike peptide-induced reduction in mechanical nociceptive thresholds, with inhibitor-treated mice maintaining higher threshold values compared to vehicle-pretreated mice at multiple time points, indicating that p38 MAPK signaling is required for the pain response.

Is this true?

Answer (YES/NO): YES